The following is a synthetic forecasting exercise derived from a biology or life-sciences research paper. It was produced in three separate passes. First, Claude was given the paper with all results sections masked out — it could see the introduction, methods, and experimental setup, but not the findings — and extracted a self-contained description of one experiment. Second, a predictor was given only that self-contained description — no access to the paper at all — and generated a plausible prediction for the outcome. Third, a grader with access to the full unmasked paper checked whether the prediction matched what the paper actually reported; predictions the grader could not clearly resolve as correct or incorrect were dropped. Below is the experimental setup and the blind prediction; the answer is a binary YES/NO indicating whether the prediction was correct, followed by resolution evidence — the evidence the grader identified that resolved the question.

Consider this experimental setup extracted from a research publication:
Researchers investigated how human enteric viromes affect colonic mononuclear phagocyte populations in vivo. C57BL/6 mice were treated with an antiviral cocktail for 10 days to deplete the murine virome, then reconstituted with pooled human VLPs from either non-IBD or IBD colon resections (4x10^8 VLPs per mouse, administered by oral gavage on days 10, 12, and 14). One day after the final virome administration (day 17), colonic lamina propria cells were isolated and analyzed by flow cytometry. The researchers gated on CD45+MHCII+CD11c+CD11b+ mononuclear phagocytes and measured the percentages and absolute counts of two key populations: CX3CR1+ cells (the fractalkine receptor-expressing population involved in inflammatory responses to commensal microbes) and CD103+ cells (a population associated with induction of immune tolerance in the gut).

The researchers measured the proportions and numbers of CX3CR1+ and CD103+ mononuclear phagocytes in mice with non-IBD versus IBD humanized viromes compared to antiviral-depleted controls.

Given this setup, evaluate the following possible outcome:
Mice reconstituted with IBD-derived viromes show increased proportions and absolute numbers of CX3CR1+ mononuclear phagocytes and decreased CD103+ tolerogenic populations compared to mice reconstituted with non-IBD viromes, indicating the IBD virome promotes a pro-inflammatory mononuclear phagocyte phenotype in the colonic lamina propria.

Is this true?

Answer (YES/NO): YES